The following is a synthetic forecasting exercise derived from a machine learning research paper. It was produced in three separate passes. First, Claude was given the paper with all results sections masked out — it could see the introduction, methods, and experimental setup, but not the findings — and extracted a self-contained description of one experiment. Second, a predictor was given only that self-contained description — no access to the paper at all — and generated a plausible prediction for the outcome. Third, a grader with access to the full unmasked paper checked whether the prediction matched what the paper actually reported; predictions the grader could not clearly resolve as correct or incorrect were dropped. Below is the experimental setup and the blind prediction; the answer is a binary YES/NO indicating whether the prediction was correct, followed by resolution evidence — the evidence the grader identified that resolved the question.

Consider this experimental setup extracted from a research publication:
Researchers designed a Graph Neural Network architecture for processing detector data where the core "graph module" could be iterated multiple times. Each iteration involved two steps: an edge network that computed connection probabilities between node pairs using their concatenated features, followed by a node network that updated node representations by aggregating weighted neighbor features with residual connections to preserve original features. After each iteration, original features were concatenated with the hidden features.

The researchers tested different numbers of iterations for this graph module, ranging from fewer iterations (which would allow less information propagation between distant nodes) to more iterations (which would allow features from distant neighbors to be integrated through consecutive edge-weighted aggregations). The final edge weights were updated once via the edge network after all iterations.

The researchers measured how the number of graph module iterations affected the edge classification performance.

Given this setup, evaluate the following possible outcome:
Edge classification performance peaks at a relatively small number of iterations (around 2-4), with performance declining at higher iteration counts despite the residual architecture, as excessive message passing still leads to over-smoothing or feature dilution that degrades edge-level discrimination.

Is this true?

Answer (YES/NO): NO